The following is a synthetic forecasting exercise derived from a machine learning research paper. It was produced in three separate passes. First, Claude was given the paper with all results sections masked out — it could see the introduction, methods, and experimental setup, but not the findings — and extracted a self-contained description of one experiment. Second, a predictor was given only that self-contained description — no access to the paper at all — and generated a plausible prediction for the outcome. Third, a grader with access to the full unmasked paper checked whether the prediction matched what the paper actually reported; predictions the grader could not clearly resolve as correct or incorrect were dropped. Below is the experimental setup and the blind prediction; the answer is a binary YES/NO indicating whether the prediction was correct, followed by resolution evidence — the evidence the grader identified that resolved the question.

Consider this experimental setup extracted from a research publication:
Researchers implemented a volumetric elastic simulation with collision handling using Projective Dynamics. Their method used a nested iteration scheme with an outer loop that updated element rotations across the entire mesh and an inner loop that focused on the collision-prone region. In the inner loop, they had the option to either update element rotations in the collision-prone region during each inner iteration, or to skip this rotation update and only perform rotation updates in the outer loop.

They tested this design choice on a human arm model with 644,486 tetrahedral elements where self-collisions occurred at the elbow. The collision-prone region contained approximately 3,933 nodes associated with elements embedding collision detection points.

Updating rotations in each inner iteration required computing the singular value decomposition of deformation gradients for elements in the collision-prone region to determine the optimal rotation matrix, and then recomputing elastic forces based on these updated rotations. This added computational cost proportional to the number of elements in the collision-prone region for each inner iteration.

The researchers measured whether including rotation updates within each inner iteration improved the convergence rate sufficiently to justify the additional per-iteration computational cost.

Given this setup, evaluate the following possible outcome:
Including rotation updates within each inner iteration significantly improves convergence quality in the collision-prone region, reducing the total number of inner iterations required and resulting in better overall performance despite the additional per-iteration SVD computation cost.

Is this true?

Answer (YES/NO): YES